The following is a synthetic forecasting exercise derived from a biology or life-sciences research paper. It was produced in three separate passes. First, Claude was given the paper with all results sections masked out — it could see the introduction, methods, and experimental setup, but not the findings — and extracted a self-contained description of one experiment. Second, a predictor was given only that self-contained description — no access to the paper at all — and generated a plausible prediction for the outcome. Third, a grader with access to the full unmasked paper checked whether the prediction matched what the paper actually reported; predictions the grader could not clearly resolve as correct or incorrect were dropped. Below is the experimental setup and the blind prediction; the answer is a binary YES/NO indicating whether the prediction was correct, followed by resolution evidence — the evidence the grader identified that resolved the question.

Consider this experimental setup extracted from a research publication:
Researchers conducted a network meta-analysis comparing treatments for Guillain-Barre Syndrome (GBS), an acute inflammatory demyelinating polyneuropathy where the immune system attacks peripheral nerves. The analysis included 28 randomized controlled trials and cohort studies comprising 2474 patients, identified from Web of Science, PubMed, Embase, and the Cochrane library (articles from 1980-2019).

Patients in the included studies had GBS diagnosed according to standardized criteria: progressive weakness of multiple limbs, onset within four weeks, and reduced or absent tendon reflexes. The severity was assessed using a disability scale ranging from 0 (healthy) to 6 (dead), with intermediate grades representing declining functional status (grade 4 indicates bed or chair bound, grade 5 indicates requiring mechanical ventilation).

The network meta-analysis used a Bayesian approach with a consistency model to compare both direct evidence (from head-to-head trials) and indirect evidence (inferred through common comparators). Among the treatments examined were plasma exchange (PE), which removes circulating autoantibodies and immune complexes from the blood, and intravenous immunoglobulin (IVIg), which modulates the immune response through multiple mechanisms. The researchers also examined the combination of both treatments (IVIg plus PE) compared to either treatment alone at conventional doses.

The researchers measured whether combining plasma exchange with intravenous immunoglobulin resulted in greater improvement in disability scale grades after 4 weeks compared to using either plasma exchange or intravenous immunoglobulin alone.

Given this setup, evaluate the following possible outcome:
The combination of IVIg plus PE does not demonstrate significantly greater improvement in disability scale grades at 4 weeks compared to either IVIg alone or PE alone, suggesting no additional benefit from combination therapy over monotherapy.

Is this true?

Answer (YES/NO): YES